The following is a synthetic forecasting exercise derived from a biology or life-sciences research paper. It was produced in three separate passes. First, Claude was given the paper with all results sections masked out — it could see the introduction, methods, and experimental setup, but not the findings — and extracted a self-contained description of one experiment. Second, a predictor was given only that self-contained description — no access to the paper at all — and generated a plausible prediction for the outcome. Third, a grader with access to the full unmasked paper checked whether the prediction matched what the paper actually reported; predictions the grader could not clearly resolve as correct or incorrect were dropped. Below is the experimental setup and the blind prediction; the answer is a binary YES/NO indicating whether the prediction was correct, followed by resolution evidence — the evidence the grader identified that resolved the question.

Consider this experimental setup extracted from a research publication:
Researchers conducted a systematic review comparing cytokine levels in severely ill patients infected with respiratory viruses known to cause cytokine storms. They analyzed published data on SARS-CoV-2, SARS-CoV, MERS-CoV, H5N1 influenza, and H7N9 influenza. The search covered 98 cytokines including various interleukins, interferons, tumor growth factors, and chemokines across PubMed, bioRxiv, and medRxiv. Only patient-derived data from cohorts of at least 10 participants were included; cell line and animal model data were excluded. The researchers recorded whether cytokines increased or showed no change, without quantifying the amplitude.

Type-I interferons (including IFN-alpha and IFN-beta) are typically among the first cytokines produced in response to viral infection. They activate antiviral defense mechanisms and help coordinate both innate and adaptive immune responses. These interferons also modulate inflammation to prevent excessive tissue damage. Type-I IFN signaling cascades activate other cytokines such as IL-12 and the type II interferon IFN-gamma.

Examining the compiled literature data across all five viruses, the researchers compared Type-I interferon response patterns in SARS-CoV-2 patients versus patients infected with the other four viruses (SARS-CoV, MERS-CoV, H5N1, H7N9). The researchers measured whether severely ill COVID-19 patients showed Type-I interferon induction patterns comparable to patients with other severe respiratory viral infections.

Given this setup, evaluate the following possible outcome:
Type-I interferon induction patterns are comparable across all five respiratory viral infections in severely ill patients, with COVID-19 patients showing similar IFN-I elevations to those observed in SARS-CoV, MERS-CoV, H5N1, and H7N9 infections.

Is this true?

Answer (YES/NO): NO